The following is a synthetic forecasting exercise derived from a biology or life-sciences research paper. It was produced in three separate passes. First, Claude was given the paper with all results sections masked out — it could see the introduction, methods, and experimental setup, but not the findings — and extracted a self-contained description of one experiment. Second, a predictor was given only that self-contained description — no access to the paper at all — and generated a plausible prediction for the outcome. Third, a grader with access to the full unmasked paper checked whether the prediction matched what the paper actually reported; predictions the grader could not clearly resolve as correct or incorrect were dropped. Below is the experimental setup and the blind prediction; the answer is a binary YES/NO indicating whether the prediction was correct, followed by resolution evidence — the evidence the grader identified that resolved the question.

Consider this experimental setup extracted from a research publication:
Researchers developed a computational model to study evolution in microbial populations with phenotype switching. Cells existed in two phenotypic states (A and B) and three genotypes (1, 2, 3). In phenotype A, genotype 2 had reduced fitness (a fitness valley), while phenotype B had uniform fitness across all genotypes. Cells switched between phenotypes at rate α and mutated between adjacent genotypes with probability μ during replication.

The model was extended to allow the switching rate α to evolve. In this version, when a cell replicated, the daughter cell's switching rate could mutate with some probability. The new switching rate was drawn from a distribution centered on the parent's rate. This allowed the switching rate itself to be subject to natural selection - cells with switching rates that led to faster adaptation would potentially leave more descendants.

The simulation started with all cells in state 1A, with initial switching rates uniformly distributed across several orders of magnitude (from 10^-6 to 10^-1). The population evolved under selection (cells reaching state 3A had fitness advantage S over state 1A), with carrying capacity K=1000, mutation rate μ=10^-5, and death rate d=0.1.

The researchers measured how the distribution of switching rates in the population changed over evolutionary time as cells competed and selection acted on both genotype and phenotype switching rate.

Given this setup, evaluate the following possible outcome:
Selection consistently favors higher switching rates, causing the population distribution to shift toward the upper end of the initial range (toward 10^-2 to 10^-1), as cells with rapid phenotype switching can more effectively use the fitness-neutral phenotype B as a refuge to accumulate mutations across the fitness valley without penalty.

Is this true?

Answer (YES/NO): NO